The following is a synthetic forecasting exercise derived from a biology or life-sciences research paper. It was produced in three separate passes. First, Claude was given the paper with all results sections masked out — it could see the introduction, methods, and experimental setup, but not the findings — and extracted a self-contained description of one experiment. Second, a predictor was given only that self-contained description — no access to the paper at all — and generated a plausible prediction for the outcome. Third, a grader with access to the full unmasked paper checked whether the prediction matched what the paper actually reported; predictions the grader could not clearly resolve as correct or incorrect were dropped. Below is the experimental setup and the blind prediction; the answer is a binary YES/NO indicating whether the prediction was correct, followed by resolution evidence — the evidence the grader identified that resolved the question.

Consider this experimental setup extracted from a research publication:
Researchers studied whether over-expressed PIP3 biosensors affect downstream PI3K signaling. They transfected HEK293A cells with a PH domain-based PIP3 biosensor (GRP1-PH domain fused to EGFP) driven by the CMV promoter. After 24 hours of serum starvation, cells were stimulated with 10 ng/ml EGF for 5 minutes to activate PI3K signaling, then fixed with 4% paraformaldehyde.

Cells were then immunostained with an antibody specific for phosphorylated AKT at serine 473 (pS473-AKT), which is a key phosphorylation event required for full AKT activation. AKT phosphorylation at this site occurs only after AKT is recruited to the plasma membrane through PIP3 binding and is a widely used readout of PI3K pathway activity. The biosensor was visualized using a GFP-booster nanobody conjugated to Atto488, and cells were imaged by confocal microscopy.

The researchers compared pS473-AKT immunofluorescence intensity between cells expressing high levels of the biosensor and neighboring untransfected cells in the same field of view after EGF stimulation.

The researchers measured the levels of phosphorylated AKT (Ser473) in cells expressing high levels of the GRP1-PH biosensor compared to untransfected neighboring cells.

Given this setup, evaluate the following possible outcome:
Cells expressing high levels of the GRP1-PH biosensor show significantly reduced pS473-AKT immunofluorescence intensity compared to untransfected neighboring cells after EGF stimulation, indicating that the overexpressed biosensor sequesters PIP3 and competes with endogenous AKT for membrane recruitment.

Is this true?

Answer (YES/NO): YES